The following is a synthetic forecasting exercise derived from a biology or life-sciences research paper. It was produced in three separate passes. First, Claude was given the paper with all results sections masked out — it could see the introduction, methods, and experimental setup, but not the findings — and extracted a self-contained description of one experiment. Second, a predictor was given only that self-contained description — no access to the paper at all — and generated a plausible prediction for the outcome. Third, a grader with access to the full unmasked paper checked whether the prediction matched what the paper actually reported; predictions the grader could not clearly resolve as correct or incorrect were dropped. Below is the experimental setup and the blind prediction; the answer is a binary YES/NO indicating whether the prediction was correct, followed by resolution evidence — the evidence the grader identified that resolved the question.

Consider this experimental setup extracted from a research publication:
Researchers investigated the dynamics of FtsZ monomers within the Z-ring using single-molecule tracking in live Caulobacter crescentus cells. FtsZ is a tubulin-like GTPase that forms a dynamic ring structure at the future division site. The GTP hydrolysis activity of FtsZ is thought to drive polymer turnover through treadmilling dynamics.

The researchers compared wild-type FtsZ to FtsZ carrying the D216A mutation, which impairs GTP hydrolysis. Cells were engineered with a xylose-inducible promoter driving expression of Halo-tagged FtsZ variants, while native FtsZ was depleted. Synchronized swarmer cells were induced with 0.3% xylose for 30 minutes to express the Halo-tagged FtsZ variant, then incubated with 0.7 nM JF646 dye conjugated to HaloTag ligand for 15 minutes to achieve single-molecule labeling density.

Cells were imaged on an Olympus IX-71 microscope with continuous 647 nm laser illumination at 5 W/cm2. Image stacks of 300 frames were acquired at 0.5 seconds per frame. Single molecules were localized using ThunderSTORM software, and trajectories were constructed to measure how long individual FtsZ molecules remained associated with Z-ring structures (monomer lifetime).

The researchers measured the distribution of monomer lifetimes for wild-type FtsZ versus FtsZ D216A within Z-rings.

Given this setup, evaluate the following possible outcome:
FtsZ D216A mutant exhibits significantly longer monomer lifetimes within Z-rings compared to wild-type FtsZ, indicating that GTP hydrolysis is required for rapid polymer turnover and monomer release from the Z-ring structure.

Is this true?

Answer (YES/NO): YES